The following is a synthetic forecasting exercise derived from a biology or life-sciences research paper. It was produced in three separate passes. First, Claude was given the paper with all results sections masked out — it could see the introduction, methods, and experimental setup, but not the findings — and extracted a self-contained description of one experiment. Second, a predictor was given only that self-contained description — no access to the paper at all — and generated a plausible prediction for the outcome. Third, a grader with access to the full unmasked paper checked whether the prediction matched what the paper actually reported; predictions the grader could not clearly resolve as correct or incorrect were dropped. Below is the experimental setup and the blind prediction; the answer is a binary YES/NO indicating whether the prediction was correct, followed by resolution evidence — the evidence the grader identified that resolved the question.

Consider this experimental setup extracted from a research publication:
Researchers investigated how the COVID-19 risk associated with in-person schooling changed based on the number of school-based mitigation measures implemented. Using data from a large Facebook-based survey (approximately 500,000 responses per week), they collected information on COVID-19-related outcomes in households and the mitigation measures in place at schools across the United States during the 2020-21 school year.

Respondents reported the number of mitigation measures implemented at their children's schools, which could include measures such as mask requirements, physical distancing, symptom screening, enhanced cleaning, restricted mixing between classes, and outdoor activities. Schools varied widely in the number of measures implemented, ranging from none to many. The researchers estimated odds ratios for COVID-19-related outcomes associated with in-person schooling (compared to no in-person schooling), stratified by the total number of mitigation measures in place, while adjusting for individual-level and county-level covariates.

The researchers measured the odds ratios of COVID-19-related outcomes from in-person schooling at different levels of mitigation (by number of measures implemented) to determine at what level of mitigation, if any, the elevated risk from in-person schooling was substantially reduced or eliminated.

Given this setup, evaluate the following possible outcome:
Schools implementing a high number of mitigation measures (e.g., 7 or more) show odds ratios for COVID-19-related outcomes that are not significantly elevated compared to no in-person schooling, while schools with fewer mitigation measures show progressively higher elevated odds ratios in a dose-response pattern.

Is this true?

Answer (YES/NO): YES